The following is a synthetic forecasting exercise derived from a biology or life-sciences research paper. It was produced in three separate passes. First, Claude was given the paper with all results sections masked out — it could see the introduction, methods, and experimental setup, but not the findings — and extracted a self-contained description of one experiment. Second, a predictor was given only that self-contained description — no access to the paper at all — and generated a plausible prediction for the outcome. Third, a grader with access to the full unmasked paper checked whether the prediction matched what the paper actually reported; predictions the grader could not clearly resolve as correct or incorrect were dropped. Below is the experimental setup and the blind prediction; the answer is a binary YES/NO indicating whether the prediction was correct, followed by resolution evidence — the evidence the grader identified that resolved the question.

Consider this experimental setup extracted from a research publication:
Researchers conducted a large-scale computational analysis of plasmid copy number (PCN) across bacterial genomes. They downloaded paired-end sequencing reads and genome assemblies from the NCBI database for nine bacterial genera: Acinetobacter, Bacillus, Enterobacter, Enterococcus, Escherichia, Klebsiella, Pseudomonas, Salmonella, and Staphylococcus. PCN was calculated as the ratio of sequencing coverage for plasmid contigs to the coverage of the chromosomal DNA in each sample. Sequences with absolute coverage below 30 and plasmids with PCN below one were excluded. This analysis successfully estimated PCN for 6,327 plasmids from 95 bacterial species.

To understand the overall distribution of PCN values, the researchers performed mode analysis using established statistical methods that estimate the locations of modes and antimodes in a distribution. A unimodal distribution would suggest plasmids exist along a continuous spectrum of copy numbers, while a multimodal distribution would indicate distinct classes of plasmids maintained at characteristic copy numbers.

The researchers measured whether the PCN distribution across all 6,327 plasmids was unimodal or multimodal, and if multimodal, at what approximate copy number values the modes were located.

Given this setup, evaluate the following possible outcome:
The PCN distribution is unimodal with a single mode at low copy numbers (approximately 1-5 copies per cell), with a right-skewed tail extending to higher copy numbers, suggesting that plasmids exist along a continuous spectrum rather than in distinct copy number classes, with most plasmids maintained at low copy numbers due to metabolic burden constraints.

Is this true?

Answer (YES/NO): NO